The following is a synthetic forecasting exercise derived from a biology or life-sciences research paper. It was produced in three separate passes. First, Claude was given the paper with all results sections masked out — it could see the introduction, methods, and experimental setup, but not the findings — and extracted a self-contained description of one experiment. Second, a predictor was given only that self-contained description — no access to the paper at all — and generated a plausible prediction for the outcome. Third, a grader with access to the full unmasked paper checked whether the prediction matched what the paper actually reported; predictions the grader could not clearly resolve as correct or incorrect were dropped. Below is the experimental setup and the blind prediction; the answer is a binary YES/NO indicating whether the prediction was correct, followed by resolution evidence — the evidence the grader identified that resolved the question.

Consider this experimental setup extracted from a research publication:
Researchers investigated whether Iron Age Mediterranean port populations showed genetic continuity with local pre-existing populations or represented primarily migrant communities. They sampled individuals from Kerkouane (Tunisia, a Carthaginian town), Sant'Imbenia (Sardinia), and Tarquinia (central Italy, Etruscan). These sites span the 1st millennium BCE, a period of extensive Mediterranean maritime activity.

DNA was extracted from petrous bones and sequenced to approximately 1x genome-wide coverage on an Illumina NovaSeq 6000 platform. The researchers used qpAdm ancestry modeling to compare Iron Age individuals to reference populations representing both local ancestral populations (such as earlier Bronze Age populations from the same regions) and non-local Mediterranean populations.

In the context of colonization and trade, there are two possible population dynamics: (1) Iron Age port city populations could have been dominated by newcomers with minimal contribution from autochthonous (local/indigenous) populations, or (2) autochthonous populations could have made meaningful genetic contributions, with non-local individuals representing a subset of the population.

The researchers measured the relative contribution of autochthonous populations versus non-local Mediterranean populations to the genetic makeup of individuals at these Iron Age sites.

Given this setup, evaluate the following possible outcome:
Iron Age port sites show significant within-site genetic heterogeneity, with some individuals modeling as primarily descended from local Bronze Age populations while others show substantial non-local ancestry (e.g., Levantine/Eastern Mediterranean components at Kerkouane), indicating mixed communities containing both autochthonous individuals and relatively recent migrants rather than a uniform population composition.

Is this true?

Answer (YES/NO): NO